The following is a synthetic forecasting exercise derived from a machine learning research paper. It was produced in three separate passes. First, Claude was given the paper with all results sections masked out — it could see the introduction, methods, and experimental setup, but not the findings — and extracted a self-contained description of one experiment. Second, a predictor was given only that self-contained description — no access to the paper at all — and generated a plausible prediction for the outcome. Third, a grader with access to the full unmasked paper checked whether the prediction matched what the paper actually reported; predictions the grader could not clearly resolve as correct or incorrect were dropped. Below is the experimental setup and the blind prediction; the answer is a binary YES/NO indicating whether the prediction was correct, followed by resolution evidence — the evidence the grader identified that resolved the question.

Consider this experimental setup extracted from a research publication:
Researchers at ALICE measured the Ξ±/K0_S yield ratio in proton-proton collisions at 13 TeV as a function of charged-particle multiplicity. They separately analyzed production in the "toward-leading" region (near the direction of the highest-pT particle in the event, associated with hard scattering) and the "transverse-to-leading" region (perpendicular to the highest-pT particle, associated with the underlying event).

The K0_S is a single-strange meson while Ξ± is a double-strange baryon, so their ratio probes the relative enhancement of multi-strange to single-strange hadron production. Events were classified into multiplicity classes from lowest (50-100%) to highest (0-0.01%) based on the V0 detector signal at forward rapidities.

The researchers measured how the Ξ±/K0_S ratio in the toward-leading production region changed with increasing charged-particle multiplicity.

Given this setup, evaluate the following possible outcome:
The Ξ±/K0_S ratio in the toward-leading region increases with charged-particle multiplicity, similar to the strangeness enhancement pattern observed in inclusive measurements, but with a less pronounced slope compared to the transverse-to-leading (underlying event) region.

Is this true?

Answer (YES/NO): NO